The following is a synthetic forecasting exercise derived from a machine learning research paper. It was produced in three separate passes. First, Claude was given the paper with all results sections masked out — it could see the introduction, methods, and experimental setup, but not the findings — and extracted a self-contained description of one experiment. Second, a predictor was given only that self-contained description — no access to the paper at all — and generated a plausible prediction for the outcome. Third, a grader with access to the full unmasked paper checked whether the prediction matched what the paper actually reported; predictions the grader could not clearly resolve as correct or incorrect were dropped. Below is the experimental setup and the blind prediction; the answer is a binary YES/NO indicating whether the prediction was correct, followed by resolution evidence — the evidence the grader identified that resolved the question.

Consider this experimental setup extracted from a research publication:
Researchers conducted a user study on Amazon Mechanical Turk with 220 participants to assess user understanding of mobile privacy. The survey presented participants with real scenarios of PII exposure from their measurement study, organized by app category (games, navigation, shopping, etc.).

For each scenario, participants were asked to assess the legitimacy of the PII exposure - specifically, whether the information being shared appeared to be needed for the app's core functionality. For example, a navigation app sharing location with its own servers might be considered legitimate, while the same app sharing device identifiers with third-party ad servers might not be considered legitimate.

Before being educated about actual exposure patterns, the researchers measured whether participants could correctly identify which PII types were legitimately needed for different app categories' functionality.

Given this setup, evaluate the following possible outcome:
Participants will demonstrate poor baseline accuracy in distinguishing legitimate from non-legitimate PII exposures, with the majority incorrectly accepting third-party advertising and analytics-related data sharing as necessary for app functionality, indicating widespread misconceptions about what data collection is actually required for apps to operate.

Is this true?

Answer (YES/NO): NO